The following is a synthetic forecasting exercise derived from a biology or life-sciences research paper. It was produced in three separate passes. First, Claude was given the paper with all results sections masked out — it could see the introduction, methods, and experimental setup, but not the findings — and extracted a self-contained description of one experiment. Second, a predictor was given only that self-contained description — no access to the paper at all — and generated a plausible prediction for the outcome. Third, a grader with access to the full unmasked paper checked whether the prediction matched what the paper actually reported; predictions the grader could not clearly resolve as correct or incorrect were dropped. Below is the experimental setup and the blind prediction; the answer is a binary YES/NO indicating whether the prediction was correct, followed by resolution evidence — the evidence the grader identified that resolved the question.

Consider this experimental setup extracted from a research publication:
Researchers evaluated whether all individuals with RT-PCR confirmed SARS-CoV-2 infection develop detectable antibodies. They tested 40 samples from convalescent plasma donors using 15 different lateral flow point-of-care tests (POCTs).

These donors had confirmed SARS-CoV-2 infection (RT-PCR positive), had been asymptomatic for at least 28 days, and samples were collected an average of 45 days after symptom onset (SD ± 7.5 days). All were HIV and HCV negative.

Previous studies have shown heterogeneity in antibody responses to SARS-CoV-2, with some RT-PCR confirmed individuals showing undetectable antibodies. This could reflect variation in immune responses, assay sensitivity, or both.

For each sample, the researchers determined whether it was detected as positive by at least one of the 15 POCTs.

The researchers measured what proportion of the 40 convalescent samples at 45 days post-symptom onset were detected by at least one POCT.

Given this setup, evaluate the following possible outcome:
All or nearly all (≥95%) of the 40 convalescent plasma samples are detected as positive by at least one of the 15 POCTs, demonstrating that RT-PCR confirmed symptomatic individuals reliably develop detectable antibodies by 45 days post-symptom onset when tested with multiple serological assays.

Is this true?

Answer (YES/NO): YES